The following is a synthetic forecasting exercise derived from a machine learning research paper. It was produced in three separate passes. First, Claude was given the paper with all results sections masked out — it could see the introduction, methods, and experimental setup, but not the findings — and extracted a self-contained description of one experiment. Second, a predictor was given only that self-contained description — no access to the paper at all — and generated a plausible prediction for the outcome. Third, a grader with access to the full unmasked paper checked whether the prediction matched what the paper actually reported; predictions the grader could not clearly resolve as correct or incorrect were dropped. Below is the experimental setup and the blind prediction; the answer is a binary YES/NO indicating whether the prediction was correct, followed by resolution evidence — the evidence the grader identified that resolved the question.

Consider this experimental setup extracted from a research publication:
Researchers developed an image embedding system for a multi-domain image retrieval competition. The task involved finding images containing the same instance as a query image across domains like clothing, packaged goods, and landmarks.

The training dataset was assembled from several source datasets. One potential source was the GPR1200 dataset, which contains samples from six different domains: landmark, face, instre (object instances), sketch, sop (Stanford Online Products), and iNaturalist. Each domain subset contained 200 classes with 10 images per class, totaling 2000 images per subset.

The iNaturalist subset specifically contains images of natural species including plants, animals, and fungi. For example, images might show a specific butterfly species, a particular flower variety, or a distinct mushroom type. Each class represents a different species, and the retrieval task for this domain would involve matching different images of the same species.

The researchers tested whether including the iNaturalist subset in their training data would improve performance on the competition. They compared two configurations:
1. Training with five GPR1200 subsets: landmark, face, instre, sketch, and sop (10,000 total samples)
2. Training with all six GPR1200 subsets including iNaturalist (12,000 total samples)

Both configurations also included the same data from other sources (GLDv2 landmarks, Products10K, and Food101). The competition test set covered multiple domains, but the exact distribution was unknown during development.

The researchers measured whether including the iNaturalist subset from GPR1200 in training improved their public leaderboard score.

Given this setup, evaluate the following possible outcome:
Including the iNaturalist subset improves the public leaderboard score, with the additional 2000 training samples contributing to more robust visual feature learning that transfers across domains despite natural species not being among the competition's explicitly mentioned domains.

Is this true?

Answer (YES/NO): NO